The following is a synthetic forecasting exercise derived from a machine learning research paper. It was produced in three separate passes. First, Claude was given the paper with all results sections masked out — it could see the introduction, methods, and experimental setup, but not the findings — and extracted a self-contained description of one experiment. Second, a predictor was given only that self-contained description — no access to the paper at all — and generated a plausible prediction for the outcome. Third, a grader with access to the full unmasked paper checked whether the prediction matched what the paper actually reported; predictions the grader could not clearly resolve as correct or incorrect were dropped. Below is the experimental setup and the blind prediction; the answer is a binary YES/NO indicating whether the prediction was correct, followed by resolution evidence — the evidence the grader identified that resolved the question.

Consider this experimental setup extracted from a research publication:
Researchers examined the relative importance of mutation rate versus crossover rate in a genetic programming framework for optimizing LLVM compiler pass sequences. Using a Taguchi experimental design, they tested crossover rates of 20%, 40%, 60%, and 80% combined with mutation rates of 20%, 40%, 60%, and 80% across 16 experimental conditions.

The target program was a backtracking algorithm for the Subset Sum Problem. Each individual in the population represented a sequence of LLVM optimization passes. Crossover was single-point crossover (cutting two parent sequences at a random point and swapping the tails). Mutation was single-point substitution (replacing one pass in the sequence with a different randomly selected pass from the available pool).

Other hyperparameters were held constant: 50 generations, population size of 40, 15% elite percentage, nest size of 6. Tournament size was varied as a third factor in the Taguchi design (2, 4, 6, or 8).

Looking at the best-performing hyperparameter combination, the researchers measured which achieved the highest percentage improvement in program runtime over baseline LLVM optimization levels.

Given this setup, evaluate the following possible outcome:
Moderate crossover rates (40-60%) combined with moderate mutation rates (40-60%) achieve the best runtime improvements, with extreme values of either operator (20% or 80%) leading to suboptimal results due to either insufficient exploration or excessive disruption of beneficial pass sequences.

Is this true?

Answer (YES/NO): NO